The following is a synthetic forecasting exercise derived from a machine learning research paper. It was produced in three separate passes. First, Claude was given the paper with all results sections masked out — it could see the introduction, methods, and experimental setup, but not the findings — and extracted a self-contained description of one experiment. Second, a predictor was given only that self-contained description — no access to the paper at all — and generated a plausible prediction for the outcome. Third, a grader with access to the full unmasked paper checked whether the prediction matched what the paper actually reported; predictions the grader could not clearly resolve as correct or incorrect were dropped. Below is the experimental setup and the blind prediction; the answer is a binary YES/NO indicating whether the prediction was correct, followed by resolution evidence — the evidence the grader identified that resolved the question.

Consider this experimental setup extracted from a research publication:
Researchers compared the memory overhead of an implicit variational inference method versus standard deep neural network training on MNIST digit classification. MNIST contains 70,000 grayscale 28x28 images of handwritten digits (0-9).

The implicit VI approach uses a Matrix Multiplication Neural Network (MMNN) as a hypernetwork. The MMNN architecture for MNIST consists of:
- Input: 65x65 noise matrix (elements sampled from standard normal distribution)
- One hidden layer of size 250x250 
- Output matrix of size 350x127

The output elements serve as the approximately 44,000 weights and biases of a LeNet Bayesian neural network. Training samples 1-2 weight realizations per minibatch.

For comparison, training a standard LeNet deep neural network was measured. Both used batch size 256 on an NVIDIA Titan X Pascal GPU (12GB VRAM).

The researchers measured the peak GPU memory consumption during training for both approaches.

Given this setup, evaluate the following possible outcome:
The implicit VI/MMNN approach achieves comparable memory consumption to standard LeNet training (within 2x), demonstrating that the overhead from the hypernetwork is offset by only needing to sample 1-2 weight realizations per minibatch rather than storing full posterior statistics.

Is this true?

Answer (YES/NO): YES